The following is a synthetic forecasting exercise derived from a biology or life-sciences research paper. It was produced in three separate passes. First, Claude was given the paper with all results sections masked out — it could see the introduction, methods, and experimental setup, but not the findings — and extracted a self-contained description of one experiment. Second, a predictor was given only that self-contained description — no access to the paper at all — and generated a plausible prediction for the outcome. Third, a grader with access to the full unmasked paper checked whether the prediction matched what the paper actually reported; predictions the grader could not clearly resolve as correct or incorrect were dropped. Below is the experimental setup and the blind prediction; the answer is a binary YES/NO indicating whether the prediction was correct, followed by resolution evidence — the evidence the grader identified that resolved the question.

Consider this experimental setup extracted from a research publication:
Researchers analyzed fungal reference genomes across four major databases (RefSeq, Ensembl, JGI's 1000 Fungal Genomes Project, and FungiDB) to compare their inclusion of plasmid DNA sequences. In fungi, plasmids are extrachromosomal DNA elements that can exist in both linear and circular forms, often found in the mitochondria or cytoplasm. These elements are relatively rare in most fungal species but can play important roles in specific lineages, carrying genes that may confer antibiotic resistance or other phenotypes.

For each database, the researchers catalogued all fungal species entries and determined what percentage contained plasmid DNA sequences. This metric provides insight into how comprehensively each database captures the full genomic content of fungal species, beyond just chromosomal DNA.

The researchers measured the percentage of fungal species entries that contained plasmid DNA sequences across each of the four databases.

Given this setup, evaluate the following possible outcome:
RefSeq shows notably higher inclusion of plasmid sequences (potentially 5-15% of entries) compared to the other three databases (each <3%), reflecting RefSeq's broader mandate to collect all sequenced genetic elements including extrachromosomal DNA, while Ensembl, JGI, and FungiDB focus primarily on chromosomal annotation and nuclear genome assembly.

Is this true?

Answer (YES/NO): NO